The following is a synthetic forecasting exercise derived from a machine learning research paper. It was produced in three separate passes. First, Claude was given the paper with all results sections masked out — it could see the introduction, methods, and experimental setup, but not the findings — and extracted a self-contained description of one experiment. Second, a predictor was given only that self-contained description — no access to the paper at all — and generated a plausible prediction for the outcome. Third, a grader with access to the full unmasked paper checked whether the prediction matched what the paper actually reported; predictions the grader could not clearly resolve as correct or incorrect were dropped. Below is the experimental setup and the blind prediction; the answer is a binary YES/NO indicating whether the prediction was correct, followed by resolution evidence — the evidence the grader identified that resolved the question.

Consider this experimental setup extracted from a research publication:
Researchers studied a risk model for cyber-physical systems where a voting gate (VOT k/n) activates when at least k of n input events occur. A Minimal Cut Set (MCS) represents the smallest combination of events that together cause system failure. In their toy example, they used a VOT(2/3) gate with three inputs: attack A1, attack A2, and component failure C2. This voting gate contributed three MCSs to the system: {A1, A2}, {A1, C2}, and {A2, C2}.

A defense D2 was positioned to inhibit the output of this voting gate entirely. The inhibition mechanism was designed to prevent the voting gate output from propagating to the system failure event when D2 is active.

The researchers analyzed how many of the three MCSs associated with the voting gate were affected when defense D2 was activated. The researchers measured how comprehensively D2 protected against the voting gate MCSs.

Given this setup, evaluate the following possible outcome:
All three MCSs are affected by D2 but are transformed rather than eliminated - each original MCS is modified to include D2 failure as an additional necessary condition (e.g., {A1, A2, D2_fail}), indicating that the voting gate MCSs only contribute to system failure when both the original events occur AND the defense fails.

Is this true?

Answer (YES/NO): NO